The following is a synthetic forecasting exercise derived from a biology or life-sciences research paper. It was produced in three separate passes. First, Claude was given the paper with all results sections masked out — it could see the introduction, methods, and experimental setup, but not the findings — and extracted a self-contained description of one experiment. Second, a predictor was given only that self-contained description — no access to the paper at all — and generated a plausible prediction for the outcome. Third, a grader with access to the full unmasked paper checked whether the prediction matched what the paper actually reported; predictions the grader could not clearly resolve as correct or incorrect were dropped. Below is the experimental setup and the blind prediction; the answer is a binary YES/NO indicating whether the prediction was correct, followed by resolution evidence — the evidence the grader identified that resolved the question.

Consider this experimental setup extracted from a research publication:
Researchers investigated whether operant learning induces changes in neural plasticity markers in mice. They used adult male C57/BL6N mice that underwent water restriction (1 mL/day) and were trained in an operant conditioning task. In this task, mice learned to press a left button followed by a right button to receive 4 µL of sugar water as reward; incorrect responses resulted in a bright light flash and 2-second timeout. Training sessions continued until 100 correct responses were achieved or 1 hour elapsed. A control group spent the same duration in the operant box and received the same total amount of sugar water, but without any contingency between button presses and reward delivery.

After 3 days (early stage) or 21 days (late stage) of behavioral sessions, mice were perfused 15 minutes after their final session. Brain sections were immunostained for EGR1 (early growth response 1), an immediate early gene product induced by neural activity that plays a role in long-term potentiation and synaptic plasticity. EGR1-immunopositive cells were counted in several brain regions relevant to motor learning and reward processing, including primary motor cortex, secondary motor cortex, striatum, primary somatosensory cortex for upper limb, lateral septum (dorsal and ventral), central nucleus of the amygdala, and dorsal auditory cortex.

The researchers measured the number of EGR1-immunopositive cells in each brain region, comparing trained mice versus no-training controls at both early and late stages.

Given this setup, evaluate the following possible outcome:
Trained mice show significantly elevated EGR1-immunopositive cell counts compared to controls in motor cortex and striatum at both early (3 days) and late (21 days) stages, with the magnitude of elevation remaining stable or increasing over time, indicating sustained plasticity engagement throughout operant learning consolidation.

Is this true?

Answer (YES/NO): NO